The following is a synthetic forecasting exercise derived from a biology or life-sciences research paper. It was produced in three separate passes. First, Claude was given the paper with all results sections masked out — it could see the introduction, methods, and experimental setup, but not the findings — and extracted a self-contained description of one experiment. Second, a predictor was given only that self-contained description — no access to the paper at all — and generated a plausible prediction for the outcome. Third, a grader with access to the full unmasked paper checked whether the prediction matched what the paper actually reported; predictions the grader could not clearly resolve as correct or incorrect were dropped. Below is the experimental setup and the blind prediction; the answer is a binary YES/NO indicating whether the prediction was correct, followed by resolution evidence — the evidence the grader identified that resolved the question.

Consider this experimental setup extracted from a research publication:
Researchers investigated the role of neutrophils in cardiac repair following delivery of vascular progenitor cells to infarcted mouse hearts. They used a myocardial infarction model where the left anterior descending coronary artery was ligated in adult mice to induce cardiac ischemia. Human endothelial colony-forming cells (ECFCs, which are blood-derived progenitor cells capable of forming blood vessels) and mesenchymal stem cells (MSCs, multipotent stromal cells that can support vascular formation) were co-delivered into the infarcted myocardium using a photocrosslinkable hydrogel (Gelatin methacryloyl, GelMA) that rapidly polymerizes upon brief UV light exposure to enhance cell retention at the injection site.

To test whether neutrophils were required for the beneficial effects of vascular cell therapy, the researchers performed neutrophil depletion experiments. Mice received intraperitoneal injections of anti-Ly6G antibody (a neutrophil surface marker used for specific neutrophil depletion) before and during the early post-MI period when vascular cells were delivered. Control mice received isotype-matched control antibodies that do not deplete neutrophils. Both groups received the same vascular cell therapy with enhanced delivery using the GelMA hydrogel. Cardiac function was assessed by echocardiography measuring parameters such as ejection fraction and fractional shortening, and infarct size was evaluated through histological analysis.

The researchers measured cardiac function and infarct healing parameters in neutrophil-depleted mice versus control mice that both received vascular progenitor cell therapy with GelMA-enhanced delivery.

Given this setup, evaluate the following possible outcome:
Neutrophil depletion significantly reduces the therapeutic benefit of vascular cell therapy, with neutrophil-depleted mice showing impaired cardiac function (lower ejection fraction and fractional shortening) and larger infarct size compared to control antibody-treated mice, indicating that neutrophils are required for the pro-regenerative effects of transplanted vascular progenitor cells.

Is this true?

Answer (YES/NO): YES